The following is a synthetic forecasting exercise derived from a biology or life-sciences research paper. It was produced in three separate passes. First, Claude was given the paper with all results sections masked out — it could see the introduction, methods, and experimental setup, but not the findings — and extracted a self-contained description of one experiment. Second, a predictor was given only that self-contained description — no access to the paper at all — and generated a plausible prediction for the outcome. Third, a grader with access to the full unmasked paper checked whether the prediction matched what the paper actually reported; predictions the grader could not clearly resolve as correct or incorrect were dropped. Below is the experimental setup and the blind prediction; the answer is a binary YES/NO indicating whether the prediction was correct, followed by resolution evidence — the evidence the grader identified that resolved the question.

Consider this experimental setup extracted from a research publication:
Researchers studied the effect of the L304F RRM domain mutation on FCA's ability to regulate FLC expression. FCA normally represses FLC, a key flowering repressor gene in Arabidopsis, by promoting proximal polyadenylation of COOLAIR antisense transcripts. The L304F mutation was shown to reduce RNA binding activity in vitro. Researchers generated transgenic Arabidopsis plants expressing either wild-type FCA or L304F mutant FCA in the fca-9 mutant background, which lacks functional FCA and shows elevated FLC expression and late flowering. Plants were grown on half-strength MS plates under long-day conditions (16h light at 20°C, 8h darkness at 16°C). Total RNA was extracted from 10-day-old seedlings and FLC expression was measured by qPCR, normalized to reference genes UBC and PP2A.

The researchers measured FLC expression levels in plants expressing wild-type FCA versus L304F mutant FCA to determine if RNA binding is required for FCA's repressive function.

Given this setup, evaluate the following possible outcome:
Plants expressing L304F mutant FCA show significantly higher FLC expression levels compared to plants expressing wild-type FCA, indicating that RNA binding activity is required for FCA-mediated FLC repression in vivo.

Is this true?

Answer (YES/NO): YES